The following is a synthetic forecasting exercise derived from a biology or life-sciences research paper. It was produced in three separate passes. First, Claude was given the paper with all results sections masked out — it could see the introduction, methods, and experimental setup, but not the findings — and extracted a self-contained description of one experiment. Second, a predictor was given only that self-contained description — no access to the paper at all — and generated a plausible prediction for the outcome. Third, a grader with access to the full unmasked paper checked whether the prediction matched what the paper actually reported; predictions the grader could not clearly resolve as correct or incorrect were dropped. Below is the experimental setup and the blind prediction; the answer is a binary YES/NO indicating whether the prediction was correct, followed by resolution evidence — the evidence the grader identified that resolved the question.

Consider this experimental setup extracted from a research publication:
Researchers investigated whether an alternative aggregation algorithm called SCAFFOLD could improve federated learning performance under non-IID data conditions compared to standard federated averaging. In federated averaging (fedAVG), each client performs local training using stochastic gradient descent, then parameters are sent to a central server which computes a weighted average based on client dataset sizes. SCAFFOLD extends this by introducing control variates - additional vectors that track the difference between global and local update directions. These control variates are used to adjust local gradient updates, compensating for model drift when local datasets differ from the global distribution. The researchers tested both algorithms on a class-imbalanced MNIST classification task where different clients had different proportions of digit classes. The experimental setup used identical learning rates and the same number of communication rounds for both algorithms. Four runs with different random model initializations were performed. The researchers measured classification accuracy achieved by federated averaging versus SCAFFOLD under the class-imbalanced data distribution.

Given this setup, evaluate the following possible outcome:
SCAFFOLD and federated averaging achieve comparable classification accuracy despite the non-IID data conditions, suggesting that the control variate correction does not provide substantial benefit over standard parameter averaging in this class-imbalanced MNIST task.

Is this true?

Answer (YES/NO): YES